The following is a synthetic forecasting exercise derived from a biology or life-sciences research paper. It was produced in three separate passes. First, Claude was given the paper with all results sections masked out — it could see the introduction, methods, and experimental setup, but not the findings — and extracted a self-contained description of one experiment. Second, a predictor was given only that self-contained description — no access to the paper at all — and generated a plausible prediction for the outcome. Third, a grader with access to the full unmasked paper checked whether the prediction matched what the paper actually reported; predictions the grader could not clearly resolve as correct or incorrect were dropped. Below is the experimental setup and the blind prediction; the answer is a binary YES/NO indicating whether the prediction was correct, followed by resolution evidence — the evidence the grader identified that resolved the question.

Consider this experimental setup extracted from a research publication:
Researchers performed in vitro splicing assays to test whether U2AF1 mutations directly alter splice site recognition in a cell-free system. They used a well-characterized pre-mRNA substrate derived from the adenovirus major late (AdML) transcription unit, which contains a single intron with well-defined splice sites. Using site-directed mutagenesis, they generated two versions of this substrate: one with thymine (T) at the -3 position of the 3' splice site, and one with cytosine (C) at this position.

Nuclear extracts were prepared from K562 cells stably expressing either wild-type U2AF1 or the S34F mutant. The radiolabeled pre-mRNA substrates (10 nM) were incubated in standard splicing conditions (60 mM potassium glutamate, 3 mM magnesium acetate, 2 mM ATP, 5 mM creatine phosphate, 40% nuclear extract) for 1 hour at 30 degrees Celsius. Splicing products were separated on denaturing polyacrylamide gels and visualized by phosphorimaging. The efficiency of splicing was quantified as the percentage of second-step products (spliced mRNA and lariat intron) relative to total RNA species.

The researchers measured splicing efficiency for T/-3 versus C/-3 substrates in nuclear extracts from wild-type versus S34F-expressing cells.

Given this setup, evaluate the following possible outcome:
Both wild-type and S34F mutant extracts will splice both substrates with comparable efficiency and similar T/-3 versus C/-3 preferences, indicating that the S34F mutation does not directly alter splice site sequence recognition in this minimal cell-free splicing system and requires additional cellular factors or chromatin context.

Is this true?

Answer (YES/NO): NO